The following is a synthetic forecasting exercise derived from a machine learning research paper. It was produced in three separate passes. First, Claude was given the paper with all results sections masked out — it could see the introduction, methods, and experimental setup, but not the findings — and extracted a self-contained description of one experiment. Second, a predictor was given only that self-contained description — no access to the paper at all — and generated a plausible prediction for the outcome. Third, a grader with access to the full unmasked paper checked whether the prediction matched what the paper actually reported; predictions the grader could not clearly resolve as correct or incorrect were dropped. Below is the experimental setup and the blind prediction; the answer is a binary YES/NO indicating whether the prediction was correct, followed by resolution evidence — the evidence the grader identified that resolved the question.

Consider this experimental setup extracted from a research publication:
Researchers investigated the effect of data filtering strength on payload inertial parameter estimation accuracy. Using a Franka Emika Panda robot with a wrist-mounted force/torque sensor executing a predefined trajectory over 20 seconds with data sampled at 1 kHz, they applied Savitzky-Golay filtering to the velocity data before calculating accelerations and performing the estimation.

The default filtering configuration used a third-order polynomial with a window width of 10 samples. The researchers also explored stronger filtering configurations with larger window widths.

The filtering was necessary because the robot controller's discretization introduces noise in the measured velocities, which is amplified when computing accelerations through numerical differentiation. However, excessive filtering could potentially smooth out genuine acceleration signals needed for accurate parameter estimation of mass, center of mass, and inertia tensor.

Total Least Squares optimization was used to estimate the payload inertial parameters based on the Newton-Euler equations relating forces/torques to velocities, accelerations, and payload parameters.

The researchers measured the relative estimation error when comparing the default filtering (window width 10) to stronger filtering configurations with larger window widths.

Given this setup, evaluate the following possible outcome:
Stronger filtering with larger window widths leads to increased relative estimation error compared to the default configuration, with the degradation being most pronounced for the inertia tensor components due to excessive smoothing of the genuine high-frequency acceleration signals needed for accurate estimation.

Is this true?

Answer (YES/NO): NO